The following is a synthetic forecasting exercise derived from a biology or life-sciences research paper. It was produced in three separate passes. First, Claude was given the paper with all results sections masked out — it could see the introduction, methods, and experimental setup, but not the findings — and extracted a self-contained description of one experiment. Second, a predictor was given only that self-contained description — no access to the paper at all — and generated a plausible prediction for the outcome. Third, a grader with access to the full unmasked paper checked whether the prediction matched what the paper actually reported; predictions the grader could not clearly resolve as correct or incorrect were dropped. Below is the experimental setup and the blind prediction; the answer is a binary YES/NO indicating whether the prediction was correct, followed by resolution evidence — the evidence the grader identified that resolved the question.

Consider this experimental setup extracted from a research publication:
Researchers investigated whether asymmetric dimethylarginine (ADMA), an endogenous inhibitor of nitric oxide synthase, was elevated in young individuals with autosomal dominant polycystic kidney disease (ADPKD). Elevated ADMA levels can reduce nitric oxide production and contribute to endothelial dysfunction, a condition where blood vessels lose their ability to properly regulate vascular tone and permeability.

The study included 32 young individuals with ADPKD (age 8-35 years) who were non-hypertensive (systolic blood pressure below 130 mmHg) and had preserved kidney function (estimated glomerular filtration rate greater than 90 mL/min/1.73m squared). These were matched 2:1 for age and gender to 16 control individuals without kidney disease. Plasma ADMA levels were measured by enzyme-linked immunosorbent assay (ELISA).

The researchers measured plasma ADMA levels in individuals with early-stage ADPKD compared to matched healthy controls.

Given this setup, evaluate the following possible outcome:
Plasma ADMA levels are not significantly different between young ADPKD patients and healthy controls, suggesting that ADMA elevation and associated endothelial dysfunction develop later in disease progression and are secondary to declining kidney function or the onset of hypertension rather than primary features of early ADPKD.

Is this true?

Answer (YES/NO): NO